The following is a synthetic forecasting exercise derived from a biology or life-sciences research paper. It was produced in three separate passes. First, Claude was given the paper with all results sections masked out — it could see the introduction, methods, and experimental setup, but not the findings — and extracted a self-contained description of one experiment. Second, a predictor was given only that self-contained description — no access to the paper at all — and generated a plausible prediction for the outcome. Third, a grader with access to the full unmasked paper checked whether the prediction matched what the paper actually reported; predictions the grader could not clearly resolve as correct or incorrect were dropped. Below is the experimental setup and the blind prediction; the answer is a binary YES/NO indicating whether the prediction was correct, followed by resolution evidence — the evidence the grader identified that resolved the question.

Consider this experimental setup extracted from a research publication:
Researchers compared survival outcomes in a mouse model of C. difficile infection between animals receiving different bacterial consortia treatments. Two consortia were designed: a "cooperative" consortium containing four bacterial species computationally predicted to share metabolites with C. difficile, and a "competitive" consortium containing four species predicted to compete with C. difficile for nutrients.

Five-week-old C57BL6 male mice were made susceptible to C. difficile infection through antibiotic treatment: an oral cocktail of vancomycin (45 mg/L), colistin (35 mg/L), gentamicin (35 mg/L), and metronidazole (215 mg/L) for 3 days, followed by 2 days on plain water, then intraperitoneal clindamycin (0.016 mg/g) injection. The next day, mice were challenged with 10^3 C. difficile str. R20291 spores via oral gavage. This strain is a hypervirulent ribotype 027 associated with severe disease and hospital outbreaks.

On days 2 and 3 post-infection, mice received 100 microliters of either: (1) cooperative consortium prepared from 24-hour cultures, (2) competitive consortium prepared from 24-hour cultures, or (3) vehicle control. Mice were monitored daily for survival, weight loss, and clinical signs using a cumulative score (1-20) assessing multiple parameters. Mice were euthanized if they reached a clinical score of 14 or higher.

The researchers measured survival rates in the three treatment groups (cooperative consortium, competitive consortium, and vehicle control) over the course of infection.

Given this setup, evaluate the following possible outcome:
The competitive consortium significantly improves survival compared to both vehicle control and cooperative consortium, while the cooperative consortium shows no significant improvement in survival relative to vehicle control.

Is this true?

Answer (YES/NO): NO